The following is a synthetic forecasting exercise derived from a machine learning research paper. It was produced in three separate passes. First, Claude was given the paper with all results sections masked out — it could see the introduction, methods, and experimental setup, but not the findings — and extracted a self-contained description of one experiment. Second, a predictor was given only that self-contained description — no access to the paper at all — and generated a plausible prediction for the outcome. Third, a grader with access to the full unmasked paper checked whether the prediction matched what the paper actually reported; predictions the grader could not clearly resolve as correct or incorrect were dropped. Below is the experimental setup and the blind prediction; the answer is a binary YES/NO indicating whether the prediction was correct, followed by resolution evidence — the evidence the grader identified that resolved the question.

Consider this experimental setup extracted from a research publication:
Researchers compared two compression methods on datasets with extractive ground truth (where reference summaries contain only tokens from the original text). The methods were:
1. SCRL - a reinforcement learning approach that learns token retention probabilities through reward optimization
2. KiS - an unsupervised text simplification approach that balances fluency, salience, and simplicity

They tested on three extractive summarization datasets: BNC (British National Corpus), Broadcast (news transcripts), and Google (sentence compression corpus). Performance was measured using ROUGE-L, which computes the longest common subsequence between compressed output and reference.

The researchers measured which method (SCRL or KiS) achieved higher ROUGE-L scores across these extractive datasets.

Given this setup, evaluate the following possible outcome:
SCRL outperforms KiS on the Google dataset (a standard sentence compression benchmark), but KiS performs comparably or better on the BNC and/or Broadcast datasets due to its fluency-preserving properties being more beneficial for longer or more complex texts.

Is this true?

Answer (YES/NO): NO